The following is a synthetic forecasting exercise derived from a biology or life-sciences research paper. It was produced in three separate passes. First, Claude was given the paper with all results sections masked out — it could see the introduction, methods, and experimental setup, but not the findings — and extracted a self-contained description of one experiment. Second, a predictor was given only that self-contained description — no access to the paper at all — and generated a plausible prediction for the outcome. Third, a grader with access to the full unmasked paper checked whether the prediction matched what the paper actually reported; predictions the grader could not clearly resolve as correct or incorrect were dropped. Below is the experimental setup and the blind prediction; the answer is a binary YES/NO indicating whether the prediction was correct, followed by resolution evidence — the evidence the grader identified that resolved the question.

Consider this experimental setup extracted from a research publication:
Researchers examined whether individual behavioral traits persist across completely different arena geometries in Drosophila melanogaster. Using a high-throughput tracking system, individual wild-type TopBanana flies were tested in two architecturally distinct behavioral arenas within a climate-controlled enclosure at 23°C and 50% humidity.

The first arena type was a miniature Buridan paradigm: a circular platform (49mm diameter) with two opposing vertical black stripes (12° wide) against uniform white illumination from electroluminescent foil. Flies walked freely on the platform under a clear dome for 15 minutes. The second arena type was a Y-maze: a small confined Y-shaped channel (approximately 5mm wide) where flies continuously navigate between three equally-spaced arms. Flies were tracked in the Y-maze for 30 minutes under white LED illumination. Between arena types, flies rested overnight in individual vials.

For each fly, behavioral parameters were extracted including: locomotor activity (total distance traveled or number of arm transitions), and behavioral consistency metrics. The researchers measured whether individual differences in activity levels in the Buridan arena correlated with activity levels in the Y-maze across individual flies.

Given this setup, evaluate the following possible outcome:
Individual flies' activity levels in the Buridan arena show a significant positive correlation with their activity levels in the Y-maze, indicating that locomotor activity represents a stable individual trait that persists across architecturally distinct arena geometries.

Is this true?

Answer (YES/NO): NO